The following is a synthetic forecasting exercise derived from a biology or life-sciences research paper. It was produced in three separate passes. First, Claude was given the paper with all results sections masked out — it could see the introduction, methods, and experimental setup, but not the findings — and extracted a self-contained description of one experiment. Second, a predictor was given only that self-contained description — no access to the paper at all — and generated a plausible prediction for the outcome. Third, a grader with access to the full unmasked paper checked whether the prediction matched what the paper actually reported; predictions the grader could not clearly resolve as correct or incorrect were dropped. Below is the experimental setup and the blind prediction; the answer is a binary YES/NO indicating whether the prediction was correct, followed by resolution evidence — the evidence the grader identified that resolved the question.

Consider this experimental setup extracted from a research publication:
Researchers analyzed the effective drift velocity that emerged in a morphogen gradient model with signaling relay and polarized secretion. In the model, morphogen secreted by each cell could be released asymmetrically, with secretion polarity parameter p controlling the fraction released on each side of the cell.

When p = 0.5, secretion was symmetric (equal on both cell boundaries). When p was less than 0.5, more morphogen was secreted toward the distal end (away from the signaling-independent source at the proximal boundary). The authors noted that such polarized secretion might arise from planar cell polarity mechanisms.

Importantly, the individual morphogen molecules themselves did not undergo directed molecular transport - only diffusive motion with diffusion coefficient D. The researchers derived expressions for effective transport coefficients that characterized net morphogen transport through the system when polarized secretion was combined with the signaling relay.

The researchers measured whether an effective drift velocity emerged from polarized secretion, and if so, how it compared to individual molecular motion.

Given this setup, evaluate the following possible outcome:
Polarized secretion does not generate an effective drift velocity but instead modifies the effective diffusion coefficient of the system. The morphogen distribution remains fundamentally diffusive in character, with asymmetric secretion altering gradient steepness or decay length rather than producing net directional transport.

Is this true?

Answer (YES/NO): NO